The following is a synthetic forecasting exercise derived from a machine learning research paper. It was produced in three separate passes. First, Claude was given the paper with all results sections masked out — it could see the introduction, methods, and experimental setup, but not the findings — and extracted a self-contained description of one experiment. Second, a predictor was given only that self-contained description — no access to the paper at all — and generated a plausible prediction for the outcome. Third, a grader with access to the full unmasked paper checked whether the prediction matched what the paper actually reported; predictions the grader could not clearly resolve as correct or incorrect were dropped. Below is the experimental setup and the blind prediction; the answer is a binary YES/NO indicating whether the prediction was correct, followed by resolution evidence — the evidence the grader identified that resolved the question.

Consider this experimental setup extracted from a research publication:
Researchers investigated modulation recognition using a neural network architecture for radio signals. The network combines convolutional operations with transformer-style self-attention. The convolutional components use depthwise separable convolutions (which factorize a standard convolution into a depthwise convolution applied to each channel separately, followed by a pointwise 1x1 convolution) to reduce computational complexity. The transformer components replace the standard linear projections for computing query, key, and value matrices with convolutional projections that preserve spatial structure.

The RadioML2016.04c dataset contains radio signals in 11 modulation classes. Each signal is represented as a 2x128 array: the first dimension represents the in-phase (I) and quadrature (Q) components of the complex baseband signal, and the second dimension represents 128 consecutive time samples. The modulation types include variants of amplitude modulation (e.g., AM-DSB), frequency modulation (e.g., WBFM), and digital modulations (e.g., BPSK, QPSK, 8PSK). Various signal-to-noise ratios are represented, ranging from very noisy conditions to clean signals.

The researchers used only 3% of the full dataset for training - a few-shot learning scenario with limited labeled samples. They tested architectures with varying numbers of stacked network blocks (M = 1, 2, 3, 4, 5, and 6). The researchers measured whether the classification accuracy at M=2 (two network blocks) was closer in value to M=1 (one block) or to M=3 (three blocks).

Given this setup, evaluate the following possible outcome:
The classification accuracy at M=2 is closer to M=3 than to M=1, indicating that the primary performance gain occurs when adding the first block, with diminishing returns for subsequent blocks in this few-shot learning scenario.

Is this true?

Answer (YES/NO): YES